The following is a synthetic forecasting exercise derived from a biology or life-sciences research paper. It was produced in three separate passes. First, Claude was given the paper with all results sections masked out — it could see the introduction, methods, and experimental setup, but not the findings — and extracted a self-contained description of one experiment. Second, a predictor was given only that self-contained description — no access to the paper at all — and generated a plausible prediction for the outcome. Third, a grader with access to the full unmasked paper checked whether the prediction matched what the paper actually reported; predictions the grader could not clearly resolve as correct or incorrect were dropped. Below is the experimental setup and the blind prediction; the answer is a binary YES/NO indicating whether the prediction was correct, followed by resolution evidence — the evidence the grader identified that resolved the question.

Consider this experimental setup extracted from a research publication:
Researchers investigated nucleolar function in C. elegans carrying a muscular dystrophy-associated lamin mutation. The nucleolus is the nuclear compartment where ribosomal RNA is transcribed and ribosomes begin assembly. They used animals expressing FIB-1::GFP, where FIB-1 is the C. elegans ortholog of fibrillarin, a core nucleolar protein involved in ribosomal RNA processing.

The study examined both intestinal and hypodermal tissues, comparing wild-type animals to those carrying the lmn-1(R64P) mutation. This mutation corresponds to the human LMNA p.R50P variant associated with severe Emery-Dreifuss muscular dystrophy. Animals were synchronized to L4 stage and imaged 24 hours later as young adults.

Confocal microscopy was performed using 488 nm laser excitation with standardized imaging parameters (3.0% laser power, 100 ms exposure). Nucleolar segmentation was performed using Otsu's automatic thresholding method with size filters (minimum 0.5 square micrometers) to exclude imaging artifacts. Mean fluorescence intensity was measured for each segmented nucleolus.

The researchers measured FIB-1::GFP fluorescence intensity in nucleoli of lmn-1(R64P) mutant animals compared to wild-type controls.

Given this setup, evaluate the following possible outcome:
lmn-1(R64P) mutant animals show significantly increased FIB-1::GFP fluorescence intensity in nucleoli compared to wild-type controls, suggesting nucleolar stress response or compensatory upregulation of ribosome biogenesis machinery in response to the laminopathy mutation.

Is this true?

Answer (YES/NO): NO